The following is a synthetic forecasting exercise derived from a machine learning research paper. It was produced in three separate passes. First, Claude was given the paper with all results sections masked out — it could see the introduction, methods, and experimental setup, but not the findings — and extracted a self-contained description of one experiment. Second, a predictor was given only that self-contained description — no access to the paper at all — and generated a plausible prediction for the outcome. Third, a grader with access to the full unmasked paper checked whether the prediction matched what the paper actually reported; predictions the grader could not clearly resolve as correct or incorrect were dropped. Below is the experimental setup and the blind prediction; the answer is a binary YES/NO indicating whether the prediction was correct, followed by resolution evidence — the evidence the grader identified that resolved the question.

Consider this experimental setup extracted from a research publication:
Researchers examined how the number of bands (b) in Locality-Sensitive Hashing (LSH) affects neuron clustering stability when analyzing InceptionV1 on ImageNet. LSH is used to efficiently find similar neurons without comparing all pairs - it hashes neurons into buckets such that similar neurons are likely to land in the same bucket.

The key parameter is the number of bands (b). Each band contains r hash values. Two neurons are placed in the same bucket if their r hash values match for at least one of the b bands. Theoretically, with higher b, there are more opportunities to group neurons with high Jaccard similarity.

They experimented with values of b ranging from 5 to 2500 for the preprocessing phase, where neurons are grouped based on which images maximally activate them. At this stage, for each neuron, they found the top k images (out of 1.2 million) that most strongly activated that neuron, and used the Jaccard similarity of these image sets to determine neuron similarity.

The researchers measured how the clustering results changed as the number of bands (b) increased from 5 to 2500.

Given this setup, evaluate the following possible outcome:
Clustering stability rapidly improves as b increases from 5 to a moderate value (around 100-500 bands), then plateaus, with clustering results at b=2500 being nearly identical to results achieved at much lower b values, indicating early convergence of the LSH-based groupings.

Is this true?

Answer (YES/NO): NO